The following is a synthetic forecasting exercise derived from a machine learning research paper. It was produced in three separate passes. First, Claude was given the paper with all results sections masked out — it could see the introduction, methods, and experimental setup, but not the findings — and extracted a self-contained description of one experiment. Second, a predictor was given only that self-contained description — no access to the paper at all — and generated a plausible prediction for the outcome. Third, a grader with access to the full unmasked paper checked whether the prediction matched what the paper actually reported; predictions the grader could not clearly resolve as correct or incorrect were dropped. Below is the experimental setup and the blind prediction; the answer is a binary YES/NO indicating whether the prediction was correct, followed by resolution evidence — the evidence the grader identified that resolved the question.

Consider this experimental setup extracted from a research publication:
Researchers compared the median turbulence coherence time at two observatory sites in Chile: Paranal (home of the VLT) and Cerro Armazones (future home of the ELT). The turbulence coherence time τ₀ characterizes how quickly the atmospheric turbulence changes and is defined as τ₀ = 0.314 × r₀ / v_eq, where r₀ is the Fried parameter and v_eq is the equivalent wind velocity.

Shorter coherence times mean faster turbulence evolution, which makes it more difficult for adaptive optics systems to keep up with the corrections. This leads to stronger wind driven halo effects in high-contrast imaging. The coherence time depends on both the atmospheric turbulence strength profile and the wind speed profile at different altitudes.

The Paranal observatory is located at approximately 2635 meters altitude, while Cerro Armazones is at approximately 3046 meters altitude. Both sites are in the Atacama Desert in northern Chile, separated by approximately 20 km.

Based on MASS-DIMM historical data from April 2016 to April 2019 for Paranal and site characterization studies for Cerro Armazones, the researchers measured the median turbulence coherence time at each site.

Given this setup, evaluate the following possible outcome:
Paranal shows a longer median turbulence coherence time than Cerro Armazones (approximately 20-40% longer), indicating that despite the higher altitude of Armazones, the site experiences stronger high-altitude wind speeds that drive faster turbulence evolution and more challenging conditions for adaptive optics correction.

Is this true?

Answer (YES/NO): YES